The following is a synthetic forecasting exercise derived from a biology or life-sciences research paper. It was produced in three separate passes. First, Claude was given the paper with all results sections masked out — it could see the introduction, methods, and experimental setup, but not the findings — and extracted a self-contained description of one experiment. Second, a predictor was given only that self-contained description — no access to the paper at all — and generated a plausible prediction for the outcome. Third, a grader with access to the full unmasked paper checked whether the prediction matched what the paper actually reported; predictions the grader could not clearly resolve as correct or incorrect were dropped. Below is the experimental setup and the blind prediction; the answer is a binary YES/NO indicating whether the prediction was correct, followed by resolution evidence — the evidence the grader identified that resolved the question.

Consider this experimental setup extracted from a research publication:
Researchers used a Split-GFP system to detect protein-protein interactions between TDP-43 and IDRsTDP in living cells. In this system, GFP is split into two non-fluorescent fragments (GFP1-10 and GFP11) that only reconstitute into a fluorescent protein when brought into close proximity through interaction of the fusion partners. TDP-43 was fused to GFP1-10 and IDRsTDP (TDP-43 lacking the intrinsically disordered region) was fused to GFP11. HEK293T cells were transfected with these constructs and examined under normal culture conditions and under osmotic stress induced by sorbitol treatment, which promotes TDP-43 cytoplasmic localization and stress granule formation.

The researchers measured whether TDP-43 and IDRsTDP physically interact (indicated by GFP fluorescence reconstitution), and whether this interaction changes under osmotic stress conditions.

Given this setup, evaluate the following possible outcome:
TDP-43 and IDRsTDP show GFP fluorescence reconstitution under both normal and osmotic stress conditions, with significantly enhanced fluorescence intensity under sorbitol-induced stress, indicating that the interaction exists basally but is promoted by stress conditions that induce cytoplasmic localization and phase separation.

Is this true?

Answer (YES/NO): NO